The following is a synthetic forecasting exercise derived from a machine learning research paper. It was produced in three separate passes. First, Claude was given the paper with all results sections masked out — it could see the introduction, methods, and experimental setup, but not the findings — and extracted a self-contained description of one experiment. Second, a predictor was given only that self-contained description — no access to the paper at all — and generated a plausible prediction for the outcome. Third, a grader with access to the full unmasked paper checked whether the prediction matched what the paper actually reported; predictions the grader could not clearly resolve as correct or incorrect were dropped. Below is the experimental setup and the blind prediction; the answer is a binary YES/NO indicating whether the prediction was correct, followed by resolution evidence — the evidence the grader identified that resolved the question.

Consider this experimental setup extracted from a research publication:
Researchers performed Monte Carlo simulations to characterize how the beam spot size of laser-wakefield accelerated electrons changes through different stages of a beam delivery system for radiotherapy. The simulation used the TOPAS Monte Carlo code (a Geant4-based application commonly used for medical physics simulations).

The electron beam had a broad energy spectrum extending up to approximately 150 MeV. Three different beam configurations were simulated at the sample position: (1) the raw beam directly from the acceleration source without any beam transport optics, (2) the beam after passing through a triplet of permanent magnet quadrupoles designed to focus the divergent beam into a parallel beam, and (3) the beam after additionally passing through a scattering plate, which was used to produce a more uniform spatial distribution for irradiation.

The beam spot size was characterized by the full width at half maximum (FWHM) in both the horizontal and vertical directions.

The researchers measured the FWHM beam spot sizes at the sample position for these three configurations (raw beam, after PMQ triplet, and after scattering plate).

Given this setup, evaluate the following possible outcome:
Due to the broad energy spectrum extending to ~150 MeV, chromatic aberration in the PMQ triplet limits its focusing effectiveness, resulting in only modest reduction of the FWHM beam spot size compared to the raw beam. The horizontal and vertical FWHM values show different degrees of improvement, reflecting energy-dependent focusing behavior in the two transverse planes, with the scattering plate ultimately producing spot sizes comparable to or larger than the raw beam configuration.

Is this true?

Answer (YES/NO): NO